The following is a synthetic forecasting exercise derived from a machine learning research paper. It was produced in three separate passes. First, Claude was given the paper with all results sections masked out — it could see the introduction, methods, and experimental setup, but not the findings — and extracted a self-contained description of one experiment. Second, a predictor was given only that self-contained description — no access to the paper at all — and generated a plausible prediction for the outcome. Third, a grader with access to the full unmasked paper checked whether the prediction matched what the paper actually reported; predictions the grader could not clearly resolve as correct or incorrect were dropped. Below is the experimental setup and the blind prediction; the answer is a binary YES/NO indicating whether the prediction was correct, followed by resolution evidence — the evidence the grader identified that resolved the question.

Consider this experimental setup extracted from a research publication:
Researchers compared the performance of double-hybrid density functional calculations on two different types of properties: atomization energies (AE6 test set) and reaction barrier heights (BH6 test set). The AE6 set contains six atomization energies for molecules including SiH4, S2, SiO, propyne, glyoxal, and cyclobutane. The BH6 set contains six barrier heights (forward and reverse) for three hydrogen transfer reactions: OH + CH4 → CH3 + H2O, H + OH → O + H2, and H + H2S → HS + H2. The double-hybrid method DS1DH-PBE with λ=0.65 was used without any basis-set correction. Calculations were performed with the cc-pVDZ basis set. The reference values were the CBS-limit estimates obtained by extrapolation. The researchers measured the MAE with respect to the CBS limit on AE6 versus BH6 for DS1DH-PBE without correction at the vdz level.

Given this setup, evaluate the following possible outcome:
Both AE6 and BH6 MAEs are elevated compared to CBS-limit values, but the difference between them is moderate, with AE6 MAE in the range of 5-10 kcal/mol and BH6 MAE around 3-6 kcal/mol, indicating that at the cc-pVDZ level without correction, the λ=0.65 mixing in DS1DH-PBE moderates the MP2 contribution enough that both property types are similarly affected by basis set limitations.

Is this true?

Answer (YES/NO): NO